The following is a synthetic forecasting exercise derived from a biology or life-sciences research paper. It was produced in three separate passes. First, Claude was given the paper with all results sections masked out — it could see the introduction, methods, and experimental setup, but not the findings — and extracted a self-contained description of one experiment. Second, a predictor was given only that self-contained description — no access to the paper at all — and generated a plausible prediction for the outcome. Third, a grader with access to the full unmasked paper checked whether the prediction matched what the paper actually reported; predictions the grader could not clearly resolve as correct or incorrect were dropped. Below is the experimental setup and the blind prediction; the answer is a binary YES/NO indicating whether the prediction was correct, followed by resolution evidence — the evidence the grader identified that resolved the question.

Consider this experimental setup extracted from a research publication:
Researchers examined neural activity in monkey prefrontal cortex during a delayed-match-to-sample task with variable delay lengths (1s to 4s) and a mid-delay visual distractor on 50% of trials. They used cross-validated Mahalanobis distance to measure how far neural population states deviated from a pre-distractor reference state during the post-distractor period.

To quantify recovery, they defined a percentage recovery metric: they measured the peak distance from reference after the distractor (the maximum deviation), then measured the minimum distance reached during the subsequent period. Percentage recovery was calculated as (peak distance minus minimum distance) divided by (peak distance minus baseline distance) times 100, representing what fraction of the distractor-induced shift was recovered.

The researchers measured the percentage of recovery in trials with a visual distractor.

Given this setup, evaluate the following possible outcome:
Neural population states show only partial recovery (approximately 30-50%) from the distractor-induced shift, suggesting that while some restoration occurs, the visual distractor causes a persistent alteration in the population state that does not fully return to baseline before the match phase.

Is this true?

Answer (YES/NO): NO